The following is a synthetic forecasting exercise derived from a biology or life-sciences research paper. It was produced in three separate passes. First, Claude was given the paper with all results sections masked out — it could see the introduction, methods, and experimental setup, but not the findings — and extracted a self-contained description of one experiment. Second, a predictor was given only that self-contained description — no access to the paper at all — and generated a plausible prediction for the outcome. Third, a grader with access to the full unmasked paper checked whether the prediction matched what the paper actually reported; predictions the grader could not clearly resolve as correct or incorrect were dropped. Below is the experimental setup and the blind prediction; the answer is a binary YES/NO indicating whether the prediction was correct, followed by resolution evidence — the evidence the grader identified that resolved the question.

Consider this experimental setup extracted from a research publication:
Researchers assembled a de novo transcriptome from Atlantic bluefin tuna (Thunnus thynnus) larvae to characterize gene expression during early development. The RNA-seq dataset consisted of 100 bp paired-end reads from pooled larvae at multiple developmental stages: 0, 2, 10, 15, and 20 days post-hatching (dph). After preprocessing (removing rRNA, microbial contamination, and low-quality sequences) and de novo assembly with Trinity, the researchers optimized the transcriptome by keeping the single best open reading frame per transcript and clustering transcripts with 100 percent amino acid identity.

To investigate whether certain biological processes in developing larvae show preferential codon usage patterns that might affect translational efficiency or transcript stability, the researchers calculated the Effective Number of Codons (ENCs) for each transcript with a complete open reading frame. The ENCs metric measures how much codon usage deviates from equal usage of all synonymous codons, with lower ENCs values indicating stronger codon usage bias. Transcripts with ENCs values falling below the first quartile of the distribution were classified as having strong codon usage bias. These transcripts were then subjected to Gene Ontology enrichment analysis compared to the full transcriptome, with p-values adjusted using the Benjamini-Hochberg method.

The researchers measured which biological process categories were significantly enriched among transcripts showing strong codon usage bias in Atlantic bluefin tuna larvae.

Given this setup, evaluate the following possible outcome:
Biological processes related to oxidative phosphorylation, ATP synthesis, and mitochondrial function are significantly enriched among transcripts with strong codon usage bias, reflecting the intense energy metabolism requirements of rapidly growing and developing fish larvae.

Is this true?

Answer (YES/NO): NO